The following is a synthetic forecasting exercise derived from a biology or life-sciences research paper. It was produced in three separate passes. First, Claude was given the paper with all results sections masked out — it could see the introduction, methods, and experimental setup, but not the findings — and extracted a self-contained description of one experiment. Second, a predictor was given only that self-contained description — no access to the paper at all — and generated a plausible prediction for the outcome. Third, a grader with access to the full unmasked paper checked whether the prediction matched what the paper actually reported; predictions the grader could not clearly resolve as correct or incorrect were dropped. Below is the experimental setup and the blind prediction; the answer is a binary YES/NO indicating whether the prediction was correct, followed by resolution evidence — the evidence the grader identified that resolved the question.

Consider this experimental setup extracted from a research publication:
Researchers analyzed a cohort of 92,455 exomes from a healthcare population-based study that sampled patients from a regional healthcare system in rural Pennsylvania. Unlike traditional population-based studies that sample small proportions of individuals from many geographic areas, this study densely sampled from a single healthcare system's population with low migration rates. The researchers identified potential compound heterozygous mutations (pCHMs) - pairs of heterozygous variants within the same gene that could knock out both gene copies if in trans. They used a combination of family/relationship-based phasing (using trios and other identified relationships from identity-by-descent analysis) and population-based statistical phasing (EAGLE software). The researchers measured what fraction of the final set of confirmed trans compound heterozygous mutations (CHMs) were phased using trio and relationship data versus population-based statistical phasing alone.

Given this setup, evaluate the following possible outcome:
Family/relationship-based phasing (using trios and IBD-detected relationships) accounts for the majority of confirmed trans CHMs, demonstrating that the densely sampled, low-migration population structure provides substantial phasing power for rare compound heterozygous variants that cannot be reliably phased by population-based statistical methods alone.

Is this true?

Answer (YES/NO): NO